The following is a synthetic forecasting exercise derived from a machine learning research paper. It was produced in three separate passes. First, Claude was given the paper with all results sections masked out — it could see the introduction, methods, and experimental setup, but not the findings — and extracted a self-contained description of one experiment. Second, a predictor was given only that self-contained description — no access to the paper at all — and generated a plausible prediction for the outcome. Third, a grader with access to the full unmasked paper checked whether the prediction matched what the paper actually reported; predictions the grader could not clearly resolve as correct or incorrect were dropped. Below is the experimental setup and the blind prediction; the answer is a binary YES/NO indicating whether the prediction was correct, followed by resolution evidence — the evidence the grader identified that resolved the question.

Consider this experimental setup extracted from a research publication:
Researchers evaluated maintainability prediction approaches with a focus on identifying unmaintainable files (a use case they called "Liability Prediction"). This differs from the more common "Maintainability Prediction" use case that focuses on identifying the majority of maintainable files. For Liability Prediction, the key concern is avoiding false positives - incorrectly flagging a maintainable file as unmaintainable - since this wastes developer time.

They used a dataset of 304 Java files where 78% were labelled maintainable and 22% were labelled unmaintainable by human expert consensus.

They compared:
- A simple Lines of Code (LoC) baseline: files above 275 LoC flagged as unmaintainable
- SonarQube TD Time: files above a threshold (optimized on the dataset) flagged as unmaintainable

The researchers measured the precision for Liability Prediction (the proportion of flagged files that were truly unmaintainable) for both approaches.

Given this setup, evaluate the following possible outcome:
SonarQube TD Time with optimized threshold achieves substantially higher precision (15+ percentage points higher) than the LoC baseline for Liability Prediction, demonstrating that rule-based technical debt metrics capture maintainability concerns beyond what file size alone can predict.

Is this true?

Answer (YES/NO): NO